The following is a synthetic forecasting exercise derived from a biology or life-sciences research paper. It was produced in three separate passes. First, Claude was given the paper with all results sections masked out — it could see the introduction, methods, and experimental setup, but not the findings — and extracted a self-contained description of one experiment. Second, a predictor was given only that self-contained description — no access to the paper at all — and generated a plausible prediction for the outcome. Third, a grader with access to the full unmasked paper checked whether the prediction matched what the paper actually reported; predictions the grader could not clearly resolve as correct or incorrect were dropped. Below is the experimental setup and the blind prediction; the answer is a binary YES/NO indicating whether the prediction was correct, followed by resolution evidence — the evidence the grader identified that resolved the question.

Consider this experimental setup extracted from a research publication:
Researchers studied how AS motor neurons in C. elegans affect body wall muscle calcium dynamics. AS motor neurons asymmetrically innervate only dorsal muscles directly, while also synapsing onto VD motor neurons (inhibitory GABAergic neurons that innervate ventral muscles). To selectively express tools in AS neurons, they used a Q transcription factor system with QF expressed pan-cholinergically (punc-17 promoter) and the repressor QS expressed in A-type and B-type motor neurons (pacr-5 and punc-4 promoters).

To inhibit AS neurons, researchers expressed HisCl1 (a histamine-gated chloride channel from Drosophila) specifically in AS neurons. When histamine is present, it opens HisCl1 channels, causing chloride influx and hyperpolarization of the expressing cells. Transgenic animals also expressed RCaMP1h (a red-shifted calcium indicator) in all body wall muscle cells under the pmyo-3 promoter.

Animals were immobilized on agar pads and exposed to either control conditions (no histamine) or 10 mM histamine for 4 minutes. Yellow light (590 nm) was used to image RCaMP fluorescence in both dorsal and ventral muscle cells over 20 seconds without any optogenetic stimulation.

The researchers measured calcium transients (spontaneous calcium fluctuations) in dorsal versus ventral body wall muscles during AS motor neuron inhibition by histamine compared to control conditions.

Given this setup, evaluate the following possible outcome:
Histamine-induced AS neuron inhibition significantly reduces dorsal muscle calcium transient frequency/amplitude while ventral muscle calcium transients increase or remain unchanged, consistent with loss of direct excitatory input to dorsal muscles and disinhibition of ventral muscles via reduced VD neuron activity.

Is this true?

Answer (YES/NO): YES